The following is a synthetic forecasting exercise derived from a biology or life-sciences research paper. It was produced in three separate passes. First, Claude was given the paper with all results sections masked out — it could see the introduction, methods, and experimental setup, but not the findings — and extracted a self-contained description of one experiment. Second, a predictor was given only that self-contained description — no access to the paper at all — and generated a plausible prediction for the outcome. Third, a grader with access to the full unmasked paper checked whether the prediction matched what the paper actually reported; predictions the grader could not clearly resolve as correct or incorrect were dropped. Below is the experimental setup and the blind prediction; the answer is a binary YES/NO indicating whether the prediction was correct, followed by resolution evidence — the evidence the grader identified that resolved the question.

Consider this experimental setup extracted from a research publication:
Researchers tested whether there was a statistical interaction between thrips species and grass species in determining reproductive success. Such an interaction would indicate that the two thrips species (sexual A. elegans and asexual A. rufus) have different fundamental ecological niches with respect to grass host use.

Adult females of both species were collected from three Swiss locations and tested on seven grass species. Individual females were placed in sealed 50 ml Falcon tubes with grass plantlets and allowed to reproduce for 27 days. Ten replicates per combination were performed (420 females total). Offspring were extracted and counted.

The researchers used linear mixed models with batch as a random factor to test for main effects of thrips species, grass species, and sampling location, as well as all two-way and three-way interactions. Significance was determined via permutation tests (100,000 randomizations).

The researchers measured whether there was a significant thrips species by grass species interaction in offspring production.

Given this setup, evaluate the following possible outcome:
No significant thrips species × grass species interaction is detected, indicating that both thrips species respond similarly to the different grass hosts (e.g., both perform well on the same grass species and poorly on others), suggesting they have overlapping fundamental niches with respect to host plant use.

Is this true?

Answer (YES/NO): NO